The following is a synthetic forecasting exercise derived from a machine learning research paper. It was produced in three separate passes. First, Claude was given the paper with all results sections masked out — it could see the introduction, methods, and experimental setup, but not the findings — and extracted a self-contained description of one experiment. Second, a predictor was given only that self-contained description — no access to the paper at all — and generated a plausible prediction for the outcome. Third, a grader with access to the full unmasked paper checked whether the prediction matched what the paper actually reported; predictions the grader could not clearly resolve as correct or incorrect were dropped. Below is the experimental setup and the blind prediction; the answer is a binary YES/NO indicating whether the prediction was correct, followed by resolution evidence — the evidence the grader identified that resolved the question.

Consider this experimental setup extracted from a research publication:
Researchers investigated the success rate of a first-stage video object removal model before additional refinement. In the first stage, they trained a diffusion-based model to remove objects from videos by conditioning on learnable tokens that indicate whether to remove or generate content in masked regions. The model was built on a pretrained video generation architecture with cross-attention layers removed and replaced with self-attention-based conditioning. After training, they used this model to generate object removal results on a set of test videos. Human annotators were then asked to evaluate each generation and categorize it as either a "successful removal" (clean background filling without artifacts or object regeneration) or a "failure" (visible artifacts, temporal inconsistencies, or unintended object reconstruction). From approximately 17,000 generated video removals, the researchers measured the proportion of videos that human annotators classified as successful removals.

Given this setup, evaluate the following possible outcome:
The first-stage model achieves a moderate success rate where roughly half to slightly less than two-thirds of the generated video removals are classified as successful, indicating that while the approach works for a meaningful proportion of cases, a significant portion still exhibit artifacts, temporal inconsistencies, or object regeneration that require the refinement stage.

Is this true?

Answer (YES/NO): YES